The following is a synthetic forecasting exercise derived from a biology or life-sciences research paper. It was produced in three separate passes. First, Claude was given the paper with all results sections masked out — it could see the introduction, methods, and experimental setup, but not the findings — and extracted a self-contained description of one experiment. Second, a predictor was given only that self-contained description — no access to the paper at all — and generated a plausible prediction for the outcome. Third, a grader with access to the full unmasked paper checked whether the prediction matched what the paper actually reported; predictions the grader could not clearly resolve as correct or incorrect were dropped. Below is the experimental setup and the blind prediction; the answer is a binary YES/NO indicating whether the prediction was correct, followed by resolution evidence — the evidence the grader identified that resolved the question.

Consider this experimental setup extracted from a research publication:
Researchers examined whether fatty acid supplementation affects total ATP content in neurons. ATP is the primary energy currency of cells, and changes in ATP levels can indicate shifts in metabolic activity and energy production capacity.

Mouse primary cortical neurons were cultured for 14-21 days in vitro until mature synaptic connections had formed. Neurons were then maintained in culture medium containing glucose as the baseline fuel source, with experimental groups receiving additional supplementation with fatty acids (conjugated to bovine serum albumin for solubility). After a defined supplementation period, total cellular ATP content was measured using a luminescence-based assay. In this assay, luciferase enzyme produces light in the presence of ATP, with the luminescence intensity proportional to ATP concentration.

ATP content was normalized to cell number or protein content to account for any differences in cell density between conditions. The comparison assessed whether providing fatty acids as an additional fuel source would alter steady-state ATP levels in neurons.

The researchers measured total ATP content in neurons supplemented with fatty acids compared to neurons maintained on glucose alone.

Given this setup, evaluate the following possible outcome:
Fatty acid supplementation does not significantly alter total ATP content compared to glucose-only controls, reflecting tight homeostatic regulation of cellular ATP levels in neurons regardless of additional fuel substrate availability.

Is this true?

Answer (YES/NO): NO